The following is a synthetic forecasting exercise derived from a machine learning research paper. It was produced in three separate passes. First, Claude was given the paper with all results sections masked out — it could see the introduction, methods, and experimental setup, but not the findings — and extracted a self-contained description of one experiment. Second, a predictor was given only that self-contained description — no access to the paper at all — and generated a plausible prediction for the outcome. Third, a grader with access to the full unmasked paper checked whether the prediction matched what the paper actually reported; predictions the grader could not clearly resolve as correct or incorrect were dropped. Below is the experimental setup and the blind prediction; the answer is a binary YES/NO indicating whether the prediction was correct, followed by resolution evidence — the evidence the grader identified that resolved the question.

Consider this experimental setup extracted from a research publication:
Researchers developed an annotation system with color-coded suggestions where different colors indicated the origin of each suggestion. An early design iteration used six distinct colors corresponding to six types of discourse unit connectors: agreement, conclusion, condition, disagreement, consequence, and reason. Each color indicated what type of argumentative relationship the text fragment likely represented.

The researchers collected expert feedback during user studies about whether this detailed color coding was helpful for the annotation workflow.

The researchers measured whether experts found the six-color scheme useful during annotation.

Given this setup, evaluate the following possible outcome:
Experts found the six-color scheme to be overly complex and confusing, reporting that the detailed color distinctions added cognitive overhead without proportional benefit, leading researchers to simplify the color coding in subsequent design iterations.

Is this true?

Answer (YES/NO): NO